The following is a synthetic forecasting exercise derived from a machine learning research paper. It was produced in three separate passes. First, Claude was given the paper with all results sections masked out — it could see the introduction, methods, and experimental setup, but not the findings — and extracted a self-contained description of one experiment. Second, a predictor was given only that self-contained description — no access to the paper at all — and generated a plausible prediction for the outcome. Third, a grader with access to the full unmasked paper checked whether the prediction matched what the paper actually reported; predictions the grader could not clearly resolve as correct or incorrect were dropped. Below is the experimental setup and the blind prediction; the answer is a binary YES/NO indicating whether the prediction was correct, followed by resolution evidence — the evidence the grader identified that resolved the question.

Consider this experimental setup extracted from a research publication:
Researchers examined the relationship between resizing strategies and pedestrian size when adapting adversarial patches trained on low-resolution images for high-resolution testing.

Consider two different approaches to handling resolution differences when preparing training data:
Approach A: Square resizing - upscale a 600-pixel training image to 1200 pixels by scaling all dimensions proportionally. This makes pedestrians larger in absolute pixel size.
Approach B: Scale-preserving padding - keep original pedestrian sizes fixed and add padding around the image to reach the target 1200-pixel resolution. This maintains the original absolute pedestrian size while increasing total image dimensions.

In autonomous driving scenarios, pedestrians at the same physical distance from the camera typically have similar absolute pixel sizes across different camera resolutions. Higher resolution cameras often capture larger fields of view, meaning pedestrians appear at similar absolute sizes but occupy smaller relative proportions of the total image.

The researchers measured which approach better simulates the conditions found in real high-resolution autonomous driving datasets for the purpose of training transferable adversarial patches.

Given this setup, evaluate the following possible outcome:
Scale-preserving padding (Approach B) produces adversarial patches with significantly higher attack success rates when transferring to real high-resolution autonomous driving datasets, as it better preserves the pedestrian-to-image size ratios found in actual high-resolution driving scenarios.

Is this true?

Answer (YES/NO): YES